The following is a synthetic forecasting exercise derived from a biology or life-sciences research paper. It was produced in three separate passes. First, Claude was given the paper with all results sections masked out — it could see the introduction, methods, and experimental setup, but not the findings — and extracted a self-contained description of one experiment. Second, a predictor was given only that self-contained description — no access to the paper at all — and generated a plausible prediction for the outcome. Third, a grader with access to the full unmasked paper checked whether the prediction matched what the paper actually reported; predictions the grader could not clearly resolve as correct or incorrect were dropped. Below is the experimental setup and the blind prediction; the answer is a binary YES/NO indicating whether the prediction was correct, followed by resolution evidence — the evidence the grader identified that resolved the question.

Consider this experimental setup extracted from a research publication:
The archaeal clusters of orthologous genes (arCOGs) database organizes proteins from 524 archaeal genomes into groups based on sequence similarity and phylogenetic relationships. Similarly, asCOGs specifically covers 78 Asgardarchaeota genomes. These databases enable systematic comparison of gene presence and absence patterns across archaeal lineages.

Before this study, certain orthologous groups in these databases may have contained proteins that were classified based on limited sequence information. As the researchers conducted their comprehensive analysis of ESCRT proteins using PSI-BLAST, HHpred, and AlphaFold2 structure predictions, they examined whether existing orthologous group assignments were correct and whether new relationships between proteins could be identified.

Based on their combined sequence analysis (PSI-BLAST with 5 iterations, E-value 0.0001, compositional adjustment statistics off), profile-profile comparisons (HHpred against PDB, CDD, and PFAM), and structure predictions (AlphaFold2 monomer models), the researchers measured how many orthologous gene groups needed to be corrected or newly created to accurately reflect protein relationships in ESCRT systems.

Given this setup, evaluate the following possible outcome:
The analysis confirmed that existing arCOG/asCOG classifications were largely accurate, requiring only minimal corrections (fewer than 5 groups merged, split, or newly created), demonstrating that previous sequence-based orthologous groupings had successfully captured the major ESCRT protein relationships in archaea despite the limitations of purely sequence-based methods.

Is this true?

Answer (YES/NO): NO